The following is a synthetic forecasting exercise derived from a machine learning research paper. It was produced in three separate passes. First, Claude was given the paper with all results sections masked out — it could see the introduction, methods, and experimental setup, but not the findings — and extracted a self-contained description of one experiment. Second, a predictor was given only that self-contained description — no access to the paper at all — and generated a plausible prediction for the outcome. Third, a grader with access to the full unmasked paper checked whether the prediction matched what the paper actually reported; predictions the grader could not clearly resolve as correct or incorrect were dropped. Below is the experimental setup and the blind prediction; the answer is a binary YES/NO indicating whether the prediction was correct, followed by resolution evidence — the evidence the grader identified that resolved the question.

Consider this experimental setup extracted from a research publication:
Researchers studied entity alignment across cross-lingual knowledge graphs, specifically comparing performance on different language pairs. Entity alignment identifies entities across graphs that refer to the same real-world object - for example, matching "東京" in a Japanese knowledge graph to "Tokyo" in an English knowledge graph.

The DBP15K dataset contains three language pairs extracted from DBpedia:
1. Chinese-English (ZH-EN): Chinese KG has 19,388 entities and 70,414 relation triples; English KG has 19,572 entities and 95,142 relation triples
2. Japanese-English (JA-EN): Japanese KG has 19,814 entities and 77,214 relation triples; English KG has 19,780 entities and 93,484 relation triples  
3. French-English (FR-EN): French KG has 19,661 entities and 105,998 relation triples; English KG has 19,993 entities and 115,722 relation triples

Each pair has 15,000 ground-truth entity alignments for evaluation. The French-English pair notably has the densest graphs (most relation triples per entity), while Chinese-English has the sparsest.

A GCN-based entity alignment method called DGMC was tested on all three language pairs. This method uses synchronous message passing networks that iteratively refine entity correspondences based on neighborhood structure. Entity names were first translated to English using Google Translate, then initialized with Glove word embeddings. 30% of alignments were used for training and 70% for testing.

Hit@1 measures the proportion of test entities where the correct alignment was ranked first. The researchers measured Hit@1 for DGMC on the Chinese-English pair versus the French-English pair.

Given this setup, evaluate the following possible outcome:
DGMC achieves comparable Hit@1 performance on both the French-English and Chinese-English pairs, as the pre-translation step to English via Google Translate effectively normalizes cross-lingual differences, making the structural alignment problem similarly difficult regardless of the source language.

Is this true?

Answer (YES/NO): NO